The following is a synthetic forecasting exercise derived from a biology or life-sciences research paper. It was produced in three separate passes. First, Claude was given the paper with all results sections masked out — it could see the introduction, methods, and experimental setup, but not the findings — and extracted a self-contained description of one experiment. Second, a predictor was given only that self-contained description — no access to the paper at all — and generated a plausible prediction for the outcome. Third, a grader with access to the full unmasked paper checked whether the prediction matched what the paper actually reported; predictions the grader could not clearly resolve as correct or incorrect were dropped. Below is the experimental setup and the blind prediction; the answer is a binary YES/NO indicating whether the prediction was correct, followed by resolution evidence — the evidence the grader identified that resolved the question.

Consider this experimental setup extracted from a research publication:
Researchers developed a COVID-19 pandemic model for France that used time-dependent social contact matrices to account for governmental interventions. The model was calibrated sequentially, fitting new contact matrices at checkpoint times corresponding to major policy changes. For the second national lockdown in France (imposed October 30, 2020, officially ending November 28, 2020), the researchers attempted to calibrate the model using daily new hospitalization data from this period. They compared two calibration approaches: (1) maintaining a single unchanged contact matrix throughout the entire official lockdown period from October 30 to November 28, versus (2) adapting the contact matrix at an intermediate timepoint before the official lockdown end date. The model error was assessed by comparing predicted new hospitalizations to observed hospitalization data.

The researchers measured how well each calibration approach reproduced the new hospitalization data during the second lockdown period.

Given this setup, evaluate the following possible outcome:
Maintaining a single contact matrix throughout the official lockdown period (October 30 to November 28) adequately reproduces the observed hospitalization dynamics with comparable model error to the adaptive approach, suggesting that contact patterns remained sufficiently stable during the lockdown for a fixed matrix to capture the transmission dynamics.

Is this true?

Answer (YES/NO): NO